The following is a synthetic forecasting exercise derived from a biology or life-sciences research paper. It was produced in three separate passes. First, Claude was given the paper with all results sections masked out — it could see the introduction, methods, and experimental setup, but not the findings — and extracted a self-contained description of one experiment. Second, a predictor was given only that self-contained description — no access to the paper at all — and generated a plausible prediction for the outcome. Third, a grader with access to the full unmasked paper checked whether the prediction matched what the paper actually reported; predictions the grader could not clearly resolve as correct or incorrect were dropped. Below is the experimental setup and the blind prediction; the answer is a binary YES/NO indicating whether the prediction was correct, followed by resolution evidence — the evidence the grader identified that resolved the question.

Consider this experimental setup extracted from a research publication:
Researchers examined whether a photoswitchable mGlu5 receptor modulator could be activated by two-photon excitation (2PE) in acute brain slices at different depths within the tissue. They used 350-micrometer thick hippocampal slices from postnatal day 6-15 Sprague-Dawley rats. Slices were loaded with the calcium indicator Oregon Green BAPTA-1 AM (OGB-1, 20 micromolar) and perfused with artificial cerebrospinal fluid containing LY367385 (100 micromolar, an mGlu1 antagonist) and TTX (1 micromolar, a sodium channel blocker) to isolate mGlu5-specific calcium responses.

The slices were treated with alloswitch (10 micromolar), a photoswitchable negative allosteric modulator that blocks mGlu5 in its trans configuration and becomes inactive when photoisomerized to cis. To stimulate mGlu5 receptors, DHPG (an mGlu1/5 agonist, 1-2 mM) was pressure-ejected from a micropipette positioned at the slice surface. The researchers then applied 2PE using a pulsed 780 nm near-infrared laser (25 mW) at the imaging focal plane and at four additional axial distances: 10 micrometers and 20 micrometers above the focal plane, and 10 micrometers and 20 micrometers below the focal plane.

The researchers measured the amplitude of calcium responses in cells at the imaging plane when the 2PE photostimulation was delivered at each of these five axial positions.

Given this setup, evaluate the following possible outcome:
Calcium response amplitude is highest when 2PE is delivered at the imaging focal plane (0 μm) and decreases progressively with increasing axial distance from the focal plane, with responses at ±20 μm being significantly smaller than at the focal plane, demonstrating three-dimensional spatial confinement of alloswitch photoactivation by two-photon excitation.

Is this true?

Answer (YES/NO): NO